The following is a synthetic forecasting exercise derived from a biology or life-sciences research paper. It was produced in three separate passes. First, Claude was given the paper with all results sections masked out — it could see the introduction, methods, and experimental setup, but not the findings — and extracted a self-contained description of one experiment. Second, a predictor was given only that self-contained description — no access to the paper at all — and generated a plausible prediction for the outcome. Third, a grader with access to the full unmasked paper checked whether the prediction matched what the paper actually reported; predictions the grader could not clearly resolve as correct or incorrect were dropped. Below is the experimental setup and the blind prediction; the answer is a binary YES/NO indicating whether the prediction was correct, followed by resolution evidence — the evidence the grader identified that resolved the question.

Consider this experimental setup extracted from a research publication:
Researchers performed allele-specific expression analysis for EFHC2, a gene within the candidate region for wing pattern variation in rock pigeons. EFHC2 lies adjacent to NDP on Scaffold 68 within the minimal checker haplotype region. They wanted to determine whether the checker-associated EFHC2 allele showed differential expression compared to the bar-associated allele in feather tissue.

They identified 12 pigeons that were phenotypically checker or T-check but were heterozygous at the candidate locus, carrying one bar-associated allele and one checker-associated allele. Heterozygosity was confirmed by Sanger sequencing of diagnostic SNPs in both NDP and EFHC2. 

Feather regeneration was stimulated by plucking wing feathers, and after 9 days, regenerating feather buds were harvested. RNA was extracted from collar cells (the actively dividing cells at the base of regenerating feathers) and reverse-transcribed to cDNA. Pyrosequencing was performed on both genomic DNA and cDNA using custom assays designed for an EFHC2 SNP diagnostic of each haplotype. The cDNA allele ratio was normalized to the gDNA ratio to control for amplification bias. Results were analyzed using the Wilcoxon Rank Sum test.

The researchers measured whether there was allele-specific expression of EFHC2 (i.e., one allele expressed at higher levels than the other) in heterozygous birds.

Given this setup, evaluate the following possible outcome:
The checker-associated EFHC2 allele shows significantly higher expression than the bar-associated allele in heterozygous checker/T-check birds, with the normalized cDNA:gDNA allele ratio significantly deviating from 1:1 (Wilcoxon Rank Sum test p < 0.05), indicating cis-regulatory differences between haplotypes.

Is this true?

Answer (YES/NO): NO